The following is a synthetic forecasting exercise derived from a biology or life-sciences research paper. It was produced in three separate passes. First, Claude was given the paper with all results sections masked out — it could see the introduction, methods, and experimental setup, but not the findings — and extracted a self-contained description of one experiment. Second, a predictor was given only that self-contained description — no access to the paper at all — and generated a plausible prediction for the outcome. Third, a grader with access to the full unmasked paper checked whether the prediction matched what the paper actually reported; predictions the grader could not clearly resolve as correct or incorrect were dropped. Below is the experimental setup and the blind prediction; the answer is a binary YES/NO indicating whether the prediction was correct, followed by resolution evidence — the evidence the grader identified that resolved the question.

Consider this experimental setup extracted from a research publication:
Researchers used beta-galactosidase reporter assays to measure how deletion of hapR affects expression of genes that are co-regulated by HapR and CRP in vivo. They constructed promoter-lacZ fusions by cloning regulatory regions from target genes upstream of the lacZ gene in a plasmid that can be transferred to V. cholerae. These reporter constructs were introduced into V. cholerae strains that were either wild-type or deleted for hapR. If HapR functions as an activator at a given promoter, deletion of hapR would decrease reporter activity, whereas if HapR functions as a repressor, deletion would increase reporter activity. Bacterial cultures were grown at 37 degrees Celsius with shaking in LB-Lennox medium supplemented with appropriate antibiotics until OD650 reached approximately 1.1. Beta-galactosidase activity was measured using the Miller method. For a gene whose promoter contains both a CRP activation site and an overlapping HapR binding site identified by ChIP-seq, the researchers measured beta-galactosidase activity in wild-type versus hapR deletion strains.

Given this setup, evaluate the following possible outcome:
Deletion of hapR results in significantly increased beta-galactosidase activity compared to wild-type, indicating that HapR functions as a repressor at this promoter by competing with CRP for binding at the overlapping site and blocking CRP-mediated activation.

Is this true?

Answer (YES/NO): YES